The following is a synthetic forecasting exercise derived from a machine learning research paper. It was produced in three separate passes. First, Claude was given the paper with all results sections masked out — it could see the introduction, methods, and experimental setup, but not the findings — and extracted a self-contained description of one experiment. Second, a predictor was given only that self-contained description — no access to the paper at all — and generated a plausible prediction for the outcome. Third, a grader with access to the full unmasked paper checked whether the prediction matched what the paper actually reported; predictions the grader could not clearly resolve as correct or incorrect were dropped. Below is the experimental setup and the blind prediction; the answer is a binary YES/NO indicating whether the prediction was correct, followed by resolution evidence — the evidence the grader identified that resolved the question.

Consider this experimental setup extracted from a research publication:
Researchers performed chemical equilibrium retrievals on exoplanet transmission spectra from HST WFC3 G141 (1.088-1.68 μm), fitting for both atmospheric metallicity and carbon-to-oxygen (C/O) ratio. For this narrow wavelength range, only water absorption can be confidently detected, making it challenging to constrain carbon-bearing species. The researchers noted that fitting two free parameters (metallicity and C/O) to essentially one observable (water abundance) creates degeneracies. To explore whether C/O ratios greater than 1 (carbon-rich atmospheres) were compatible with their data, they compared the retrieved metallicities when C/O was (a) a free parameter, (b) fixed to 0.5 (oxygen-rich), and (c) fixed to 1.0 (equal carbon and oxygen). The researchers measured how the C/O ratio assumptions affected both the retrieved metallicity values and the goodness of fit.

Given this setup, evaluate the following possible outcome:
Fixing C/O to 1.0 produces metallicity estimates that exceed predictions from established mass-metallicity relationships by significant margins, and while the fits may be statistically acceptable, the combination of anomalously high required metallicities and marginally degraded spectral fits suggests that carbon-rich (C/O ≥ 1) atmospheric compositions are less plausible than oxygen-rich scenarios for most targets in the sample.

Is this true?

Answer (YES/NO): NO